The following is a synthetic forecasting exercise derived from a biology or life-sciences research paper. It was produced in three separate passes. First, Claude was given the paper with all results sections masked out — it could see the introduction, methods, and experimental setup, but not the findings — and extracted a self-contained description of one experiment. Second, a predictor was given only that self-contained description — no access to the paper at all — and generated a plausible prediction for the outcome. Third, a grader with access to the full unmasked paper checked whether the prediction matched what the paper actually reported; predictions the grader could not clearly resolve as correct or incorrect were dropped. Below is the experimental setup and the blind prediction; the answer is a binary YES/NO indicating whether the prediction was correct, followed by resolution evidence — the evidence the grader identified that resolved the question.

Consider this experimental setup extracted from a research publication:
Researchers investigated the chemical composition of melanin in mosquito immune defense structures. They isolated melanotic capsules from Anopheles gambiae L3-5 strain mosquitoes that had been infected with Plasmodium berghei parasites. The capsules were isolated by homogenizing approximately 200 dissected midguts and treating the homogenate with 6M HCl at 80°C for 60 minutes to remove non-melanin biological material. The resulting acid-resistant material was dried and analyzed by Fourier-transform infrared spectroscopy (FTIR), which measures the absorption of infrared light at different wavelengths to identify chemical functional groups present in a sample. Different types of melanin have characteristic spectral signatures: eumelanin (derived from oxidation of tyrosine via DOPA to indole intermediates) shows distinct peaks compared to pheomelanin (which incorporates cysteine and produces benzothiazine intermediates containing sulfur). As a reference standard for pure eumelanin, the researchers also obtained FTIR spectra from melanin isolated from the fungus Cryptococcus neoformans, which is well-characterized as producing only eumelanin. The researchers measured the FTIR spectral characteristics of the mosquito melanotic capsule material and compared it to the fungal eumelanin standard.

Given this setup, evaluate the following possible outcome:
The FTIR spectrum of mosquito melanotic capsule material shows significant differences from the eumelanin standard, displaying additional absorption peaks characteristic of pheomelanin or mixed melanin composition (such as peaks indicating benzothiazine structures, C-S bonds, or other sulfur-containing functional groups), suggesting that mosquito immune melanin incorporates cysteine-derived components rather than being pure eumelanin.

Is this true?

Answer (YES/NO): YES